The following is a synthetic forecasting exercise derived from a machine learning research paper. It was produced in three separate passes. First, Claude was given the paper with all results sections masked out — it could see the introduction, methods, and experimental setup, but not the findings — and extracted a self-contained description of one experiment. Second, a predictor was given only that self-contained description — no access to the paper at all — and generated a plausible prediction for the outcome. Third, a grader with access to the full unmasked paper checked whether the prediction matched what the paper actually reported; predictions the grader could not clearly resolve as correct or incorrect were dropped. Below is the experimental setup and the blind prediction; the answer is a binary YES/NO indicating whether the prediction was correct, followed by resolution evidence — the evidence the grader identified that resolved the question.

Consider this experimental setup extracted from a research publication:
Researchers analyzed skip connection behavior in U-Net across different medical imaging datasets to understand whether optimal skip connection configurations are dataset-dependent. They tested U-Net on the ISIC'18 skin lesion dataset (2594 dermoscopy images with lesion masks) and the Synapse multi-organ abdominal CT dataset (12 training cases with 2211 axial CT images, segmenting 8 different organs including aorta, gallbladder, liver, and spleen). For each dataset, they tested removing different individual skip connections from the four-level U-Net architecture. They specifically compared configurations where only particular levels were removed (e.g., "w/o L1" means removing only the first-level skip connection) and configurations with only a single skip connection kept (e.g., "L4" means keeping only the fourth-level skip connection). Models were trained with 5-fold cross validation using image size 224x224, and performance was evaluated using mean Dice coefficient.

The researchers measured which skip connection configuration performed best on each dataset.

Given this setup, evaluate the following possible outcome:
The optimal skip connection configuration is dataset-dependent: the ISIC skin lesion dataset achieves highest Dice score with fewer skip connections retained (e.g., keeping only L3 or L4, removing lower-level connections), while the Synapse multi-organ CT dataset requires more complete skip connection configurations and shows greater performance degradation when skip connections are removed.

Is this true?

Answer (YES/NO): NO